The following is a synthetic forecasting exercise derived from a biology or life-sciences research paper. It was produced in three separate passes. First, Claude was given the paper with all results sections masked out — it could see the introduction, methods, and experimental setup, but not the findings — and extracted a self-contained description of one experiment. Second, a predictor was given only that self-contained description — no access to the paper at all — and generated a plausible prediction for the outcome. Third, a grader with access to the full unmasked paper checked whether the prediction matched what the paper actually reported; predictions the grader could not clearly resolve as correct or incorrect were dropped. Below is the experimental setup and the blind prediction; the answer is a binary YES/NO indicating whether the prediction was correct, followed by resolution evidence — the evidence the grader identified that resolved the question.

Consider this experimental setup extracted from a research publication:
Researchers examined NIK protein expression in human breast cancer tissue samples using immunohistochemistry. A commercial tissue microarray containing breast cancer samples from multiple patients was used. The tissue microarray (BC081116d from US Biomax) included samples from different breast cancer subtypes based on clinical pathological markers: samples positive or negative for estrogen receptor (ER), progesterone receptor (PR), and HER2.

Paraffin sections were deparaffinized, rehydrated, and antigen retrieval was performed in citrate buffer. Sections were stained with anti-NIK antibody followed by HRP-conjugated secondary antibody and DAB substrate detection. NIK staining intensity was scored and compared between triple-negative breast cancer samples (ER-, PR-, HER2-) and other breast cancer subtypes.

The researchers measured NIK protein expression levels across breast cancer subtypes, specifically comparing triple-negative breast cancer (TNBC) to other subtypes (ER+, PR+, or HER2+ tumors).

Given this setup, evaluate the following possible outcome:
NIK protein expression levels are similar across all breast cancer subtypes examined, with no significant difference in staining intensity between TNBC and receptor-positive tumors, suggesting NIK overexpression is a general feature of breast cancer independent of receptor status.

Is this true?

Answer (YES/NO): YES